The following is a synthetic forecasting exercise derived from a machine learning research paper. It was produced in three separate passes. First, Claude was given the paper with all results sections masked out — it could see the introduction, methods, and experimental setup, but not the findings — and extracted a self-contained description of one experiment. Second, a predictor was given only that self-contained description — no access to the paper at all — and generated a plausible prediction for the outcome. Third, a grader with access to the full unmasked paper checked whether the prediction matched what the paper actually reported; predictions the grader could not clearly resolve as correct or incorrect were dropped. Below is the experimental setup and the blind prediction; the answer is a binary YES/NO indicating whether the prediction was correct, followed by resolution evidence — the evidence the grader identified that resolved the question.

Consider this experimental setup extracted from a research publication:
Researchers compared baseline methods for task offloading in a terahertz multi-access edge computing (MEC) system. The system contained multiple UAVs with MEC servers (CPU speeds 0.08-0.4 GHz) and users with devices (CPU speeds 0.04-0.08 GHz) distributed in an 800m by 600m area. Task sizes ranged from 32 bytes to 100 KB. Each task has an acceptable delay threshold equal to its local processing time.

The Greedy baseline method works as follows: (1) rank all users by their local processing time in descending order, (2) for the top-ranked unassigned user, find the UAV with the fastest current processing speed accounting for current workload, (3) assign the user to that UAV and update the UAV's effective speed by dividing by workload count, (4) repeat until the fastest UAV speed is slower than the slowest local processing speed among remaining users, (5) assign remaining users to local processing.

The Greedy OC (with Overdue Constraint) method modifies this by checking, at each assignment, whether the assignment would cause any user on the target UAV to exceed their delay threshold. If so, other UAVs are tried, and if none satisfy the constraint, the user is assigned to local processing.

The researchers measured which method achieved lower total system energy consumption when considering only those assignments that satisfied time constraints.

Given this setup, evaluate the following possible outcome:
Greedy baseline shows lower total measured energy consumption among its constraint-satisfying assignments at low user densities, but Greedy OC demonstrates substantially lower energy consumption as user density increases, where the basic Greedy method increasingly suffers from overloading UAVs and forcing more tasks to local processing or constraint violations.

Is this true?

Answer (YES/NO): YES